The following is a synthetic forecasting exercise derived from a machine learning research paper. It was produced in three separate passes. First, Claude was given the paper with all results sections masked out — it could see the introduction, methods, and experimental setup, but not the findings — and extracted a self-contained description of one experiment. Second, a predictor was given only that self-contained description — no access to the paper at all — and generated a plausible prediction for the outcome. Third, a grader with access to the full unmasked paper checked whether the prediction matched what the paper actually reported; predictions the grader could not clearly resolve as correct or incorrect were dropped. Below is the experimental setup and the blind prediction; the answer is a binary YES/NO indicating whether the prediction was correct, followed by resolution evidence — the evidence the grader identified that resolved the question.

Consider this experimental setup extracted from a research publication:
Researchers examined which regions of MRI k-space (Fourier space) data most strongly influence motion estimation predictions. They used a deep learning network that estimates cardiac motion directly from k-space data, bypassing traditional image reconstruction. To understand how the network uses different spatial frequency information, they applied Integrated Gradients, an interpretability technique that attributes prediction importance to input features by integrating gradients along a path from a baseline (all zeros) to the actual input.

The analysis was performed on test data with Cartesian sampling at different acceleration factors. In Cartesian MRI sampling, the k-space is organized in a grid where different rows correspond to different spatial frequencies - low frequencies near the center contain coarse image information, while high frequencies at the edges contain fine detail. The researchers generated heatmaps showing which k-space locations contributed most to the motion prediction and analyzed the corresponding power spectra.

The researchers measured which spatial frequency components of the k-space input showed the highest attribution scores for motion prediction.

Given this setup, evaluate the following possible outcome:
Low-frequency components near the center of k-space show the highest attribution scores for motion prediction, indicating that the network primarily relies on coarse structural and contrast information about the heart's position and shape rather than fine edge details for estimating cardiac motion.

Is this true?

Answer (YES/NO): YES